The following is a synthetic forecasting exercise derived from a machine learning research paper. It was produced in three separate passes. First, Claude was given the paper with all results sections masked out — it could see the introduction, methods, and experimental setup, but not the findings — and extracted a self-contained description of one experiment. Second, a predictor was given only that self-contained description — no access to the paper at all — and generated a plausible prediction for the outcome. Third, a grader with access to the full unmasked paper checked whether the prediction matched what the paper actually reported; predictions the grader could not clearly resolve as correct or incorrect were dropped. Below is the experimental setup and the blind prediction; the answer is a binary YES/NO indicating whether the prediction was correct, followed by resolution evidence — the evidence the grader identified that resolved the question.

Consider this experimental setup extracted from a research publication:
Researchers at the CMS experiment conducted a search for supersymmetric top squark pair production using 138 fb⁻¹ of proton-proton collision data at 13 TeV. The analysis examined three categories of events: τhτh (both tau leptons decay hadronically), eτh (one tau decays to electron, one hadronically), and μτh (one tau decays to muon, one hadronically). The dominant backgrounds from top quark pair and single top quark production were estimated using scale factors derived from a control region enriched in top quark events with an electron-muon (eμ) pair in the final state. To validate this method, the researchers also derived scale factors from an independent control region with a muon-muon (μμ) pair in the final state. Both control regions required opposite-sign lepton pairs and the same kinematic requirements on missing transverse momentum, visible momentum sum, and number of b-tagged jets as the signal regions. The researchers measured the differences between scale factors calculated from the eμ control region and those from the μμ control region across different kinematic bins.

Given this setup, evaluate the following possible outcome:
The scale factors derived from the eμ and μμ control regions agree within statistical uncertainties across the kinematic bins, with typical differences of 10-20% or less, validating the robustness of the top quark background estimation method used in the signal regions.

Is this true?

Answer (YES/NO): NO